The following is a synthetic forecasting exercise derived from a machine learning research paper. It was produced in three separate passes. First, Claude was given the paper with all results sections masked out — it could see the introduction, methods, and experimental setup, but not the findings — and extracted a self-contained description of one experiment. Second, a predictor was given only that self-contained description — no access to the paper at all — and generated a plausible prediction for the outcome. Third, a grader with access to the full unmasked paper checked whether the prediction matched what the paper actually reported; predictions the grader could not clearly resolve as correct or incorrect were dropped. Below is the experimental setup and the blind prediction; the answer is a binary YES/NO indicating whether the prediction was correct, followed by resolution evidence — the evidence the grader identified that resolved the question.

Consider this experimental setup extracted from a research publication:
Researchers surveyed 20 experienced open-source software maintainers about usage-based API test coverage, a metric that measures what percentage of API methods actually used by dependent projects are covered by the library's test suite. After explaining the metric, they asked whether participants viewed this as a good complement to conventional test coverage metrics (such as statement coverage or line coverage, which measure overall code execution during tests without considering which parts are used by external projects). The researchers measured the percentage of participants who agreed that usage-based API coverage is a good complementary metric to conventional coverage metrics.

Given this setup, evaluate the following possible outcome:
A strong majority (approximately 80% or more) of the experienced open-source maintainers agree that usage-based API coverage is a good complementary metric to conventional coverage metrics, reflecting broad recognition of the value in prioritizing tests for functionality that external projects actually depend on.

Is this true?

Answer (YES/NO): NO